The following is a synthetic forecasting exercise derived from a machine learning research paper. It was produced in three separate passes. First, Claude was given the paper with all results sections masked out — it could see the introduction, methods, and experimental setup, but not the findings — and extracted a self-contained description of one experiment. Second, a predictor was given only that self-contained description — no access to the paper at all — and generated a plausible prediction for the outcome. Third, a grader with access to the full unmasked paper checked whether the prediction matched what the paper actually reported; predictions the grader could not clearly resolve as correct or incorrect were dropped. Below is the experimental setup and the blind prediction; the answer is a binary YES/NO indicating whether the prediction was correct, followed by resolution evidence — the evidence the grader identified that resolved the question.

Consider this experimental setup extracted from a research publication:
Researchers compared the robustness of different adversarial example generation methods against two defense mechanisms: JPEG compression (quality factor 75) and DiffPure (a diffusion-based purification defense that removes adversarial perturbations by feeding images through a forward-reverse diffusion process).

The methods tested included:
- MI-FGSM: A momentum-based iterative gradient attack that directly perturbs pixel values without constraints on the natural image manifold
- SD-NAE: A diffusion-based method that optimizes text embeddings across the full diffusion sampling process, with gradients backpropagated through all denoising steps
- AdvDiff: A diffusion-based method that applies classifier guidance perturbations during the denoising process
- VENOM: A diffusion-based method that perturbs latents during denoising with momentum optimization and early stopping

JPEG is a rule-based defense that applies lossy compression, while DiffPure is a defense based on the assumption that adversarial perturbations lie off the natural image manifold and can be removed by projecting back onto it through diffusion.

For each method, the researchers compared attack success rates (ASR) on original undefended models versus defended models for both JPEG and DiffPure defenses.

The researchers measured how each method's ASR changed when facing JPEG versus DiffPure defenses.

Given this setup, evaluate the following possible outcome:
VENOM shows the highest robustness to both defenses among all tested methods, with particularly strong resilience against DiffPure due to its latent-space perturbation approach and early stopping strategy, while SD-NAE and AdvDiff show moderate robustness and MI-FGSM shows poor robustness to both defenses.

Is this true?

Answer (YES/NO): NO